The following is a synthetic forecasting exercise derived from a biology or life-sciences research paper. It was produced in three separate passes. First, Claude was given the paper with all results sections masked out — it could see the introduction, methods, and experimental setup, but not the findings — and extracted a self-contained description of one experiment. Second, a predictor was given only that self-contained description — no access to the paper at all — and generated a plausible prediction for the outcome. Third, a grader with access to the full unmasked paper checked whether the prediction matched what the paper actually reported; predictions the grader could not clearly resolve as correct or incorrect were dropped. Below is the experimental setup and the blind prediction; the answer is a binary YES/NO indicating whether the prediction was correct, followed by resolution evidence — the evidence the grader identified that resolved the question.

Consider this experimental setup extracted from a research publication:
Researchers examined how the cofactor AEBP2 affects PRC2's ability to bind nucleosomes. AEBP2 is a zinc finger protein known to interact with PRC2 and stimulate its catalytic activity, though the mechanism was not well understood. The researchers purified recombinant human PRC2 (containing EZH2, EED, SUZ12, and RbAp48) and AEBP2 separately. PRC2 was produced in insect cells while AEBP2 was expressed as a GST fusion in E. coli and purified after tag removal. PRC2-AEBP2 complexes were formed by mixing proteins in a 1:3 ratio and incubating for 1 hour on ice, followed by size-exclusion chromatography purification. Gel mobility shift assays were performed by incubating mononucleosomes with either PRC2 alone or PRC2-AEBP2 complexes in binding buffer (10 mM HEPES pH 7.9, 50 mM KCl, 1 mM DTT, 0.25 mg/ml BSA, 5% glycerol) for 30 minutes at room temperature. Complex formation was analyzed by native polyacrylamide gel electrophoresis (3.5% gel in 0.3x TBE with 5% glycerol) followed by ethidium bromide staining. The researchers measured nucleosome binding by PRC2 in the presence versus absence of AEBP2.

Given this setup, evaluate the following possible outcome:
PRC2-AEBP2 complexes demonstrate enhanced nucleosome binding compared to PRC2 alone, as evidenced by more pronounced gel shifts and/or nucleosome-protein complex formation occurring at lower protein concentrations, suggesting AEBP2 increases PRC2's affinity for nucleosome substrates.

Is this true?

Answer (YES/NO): YES